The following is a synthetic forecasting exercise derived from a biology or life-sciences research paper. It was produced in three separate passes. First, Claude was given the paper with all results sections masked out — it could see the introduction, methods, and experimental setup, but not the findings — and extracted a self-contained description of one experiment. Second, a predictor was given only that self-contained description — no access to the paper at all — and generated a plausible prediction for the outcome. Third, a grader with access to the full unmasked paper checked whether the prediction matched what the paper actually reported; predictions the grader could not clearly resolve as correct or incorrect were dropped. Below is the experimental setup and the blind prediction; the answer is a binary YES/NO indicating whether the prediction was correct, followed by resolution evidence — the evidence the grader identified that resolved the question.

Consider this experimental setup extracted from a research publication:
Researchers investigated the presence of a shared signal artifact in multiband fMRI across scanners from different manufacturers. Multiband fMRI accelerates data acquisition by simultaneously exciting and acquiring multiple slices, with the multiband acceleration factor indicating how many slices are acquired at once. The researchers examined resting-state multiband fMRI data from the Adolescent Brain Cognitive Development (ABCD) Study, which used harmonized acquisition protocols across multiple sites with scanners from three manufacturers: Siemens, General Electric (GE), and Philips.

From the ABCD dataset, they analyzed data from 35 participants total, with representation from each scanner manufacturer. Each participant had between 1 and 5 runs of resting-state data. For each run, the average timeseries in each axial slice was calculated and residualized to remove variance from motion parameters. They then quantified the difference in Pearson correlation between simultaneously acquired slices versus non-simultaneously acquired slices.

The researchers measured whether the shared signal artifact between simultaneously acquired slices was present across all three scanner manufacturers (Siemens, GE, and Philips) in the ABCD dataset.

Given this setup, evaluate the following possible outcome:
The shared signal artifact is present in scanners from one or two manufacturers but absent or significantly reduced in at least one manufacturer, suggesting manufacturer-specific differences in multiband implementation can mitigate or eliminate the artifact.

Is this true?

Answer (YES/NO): NO